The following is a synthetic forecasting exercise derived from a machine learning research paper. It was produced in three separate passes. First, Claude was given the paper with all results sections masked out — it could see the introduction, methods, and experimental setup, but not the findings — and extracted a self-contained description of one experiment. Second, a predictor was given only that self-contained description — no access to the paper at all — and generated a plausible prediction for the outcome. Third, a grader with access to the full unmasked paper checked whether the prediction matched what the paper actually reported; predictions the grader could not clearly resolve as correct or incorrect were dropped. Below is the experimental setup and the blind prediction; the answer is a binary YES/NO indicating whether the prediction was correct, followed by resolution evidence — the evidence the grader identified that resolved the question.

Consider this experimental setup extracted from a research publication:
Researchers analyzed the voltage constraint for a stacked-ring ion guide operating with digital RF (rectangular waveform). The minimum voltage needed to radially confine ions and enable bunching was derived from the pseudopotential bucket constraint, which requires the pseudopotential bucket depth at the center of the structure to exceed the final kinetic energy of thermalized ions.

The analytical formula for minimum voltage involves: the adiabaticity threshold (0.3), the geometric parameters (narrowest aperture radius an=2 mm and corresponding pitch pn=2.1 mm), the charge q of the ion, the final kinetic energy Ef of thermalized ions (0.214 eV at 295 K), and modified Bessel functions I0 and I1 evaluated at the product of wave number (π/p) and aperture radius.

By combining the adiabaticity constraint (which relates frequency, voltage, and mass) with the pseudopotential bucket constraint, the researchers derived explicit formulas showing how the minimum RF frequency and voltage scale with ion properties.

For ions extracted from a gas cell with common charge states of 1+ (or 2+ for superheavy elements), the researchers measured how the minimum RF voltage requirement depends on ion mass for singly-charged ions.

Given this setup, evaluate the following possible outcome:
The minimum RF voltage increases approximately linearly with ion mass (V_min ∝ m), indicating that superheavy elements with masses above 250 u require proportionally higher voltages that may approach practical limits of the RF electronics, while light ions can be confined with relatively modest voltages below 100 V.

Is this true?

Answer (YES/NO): NO